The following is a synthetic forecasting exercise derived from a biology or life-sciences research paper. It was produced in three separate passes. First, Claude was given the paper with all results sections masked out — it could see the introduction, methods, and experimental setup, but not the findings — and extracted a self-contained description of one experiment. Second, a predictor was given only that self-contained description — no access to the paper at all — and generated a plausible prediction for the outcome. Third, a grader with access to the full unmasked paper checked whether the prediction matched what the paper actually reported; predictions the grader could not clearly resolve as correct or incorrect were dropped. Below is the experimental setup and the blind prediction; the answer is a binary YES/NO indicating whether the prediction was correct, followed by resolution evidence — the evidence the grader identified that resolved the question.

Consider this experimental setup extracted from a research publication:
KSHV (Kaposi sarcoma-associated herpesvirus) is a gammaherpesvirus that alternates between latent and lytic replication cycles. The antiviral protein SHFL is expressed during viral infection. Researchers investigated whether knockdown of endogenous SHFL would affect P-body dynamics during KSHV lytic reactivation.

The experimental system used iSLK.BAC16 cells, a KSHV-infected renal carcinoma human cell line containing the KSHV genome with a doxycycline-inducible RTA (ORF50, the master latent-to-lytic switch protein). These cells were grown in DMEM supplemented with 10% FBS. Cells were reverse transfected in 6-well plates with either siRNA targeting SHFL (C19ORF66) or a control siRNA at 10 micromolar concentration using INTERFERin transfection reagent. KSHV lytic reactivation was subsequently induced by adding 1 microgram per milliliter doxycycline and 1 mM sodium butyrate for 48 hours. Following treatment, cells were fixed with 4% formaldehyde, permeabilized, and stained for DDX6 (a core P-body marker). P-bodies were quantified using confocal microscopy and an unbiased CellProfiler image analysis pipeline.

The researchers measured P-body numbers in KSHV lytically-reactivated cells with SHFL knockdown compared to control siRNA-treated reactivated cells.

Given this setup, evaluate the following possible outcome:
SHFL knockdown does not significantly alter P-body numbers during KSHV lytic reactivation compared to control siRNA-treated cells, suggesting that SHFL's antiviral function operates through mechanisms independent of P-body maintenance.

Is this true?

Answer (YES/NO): NO